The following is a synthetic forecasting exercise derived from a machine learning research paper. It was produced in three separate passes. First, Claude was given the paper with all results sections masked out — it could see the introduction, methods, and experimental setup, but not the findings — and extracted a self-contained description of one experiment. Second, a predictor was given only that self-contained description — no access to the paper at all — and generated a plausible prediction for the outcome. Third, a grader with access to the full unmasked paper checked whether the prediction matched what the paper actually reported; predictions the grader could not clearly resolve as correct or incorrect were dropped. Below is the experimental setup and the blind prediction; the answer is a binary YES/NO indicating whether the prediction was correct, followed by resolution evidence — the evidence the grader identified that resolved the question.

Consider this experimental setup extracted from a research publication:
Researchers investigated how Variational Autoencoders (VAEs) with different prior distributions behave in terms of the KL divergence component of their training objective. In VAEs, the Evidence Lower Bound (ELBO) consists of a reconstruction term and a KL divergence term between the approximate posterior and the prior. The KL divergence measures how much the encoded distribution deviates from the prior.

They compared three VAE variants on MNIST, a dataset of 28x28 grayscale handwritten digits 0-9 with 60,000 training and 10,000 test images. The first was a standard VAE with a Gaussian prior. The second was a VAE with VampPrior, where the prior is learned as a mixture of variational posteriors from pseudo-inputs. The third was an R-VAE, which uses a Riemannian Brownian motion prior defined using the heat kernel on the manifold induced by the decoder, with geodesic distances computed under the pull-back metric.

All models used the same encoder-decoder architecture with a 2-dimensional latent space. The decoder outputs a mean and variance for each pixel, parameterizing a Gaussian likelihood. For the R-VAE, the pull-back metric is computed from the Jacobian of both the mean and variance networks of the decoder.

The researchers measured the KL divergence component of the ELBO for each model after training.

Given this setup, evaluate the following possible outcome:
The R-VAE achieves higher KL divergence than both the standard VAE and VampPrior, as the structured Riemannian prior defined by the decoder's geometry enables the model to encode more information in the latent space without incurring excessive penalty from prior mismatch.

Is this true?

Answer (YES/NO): YES